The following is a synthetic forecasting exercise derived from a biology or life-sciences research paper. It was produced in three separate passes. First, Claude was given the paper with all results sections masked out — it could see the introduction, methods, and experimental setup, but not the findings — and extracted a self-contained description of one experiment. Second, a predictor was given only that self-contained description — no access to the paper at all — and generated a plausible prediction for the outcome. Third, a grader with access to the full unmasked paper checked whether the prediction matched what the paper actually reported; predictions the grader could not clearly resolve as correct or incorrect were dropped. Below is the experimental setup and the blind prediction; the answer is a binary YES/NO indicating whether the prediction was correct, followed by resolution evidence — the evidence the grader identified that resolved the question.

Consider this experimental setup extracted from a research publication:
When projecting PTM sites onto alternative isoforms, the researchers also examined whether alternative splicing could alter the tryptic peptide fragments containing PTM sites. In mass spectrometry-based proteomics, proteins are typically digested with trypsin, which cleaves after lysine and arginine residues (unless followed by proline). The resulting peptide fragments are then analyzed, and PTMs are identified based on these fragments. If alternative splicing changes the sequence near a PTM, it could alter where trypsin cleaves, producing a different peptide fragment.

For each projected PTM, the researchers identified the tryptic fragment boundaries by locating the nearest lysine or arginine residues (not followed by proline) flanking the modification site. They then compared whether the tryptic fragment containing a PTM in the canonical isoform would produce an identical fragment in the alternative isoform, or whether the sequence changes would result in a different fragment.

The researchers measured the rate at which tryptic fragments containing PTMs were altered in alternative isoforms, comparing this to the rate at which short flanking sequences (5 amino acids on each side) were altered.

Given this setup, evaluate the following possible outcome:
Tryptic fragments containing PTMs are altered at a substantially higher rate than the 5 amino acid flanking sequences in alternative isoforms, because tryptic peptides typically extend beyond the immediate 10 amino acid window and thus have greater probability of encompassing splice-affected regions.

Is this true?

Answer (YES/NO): NO